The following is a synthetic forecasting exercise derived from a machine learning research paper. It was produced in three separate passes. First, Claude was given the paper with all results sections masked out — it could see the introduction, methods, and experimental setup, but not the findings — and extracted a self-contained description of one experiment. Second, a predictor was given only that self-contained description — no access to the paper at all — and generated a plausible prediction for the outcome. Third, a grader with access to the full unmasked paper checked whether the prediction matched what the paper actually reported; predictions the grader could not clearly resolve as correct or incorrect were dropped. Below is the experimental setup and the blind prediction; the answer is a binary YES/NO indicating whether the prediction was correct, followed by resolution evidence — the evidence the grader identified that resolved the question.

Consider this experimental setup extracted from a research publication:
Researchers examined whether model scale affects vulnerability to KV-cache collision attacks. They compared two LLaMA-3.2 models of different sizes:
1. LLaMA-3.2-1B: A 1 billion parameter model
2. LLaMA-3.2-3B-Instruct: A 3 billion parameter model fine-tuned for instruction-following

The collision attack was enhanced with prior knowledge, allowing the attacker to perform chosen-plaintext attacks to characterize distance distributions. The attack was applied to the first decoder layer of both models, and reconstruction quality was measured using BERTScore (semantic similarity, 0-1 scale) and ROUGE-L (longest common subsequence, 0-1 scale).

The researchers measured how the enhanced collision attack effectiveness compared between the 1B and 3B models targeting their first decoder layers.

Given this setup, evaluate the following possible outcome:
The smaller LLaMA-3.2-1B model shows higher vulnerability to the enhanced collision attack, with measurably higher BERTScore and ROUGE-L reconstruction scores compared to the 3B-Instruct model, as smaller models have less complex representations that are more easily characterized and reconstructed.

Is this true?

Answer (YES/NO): NO